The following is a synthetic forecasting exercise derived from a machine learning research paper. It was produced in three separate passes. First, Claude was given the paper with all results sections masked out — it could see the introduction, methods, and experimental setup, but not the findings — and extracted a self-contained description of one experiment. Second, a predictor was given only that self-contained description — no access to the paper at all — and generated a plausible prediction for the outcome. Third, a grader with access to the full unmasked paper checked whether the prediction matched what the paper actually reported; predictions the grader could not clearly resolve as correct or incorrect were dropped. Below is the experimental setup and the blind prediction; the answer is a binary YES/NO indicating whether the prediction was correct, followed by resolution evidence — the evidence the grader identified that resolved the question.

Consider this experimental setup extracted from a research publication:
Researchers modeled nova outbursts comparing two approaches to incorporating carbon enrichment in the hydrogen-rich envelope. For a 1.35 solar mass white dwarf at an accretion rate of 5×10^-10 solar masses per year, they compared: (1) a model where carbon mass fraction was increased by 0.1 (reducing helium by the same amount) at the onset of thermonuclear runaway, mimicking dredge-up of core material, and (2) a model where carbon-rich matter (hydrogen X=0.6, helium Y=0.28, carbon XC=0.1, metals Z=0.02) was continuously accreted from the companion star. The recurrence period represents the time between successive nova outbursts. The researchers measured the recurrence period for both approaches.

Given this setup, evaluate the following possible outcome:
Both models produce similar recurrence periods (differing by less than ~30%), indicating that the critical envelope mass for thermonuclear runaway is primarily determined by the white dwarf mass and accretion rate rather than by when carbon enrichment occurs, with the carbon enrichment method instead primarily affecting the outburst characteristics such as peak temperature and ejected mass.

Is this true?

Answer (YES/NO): NO